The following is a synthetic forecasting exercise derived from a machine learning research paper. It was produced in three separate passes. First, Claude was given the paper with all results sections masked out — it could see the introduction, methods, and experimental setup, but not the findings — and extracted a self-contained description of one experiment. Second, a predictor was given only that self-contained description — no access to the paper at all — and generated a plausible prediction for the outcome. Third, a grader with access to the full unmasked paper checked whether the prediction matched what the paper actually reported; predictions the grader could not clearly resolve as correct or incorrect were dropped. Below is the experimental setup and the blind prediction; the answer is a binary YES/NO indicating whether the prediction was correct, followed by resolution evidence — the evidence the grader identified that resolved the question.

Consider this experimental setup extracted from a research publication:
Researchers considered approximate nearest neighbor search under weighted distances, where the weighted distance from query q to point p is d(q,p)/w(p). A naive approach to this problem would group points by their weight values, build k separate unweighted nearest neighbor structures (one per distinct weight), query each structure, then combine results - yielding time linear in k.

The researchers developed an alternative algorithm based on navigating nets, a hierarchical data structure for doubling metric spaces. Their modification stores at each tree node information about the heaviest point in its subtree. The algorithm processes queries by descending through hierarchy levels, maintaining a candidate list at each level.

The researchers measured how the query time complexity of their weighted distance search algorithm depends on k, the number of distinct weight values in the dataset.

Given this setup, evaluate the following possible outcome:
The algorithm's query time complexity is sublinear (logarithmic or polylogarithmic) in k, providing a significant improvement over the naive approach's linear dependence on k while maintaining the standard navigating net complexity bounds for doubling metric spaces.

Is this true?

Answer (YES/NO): NO